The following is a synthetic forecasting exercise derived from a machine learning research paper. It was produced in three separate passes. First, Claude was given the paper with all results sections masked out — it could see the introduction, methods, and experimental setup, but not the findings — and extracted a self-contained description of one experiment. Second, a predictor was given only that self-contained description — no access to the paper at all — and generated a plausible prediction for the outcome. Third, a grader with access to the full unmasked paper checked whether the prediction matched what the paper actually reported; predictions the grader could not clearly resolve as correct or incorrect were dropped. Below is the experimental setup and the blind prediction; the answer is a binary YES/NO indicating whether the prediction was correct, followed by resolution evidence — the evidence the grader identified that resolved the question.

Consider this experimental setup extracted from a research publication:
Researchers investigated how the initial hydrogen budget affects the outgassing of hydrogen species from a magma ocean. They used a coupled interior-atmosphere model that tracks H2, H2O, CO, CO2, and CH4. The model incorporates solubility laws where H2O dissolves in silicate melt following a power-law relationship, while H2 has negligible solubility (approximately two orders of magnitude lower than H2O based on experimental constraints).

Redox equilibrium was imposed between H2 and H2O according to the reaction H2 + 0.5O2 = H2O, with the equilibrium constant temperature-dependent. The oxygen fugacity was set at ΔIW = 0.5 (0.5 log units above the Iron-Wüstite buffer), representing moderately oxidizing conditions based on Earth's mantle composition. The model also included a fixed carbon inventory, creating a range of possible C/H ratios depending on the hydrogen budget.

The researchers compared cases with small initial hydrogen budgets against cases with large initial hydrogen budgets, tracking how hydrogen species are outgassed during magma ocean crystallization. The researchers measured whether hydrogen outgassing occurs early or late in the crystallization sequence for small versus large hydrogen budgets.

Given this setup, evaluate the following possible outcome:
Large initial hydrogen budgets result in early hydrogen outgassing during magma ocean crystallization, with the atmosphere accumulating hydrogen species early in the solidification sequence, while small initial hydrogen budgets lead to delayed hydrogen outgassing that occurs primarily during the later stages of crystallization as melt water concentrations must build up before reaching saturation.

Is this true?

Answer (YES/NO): YES